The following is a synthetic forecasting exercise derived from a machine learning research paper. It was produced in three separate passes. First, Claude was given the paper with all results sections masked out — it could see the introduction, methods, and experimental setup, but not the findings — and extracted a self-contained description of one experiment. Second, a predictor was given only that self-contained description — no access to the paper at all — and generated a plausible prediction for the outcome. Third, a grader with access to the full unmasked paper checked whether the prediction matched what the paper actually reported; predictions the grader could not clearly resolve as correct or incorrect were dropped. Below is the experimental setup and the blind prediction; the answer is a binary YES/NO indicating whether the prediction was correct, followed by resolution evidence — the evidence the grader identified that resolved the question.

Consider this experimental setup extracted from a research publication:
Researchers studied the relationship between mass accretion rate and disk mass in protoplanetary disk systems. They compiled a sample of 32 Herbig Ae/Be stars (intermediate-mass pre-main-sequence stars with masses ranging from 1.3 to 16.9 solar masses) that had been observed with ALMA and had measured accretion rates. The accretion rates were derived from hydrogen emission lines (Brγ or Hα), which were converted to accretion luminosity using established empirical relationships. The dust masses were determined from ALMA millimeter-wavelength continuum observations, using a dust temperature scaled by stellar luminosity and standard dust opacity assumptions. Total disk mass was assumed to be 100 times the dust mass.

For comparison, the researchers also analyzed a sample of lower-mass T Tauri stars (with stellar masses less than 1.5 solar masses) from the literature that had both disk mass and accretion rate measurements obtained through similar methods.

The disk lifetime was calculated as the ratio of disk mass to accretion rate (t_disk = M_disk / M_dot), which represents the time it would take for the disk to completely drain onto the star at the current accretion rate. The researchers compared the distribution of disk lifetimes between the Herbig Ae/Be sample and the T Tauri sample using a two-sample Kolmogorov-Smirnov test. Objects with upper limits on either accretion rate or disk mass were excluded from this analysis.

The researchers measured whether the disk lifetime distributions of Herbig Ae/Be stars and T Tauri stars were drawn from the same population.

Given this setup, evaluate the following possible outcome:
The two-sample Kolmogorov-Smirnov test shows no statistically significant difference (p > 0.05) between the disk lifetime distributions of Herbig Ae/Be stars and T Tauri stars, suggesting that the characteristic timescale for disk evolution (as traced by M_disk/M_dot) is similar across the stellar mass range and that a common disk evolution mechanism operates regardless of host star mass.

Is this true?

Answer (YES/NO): NO